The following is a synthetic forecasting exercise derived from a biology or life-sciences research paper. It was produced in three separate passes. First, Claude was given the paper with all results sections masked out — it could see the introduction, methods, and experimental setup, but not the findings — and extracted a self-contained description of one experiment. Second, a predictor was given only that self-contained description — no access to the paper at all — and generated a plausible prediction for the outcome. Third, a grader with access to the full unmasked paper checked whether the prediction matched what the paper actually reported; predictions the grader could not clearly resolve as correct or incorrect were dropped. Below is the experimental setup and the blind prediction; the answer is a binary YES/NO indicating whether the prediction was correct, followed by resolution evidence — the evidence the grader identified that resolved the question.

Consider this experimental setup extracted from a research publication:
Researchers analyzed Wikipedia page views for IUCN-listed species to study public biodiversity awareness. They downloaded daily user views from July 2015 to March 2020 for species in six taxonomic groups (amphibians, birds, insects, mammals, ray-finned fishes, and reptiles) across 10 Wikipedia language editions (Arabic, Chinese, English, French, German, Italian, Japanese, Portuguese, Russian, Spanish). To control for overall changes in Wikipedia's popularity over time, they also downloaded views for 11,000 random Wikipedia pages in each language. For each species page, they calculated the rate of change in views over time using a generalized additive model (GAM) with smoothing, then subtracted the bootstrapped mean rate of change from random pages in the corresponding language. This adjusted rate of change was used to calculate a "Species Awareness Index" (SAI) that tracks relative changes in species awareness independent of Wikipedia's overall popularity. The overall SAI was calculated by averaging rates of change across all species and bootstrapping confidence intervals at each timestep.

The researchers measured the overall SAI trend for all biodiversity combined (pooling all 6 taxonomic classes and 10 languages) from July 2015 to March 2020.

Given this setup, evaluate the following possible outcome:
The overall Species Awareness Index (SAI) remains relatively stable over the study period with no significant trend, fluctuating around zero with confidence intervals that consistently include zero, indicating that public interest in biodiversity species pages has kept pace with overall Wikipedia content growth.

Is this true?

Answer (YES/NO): NO